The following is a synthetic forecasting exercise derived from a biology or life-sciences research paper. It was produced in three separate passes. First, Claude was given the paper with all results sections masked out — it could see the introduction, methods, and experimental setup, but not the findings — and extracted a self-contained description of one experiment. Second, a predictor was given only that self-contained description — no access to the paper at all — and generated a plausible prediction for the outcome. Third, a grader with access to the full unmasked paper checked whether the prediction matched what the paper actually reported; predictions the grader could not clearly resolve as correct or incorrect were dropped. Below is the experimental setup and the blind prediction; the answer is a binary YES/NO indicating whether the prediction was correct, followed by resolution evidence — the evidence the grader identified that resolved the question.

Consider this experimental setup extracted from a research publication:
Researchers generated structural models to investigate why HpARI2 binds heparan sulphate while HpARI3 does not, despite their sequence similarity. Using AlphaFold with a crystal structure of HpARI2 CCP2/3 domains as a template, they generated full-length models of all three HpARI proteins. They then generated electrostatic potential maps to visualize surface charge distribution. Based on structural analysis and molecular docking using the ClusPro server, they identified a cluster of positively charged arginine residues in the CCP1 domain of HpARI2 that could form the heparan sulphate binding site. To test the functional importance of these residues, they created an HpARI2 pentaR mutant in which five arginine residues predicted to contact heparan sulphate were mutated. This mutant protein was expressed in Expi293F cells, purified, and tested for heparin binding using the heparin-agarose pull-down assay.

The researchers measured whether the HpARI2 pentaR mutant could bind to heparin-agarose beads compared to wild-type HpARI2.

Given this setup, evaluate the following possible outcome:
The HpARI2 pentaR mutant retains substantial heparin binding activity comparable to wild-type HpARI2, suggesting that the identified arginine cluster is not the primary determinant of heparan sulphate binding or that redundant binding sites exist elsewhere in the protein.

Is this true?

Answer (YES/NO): NO